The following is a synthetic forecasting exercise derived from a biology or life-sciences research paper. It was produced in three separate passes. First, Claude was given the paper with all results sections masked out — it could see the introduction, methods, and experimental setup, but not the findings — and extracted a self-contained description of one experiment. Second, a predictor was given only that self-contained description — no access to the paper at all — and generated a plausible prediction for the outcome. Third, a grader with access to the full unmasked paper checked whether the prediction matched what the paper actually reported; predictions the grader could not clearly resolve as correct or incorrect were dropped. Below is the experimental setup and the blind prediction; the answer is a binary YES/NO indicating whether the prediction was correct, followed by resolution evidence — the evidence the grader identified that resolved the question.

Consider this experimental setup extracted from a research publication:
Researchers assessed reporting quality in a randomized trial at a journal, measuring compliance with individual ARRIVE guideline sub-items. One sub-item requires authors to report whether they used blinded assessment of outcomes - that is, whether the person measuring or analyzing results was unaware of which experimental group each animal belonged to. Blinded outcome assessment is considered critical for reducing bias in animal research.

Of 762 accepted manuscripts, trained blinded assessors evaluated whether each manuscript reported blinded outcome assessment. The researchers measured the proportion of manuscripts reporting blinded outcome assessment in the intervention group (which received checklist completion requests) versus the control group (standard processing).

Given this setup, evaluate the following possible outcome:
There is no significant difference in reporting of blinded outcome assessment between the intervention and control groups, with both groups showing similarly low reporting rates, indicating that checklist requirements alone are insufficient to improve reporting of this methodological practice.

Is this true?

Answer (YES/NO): YES